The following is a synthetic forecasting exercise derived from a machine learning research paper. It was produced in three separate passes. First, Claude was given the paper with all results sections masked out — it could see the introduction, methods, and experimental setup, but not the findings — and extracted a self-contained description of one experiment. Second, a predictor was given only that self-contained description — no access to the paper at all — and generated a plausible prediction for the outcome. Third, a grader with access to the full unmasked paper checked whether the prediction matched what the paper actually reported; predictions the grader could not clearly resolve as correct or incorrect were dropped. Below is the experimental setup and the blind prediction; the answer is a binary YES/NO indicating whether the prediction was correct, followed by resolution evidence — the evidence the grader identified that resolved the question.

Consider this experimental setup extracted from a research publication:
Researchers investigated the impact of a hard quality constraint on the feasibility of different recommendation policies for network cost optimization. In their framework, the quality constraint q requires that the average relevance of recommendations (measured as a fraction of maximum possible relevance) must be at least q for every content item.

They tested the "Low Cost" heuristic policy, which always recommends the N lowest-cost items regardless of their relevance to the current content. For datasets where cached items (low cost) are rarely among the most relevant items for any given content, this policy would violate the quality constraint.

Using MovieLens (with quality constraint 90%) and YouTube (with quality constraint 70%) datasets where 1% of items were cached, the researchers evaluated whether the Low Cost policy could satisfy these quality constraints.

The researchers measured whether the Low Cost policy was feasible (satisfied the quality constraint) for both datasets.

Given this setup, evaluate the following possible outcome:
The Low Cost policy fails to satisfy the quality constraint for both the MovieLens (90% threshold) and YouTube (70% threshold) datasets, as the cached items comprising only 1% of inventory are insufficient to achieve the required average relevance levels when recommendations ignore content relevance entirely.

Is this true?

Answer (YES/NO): YES